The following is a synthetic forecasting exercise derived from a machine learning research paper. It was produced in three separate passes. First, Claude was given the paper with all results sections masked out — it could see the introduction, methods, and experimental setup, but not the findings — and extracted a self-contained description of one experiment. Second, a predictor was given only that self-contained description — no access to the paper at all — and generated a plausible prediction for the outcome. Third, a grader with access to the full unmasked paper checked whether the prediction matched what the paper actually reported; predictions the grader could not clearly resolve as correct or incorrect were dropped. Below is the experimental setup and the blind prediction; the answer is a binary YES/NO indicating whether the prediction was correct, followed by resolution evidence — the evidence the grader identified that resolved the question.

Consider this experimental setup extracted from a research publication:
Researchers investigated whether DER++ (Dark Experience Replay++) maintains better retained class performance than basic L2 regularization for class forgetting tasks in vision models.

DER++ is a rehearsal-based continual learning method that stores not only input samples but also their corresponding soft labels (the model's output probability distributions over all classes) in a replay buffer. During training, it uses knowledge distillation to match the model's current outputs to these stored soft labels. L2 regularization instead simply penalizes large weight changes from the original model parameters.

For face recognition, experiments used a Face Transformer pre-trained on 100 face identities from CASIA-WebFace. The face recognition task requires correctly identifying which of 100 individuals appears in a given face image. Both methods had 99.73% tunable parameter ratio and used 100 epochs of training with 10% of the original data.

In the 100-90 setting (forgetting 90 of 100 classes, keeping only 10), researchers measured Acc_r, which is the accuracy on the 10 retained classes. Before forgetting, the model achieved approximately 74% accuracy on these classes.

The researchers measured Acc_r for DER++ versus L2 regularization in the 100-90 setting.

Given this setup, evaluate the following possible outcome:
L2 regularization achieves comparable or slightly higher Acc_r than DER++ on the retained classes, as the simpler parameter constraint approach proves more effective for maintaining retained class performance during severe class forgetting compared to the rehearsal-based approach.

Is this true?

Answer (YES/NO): NO